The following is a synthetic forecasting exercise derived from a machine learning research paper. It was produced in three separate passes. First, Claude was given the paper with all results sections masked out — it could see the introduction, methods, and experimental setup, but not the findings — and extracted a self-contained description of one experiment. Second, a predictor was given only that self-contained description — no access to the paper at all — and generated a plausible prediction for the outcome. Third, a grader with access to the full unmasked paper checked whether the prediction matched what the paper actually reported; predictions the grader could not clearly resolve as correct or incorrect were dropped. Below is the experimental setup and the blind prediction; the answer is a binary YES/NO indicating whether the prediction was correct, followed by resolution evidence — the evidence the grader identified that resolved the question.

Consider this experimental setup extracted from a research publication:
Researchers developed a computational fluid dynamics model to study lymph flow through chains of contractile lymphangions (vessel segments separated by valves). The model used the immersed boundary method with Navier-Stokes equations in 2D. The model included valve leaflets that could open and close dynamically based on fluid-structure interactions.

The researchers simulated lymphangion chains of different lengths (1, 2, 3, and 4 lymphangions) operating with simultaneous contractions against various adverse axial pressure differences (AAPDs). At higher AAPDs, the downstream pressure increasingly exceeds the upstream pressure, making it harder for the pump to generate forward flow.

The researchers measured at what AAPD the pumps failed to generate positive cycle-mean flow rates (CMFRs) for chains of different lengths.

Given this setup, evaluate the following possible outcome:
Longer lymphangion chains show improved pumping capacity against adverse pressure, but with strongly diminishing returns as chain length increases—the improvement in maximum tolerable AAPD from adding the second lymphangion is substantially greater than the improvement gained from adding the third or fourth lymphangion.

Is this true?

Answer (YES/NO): YES